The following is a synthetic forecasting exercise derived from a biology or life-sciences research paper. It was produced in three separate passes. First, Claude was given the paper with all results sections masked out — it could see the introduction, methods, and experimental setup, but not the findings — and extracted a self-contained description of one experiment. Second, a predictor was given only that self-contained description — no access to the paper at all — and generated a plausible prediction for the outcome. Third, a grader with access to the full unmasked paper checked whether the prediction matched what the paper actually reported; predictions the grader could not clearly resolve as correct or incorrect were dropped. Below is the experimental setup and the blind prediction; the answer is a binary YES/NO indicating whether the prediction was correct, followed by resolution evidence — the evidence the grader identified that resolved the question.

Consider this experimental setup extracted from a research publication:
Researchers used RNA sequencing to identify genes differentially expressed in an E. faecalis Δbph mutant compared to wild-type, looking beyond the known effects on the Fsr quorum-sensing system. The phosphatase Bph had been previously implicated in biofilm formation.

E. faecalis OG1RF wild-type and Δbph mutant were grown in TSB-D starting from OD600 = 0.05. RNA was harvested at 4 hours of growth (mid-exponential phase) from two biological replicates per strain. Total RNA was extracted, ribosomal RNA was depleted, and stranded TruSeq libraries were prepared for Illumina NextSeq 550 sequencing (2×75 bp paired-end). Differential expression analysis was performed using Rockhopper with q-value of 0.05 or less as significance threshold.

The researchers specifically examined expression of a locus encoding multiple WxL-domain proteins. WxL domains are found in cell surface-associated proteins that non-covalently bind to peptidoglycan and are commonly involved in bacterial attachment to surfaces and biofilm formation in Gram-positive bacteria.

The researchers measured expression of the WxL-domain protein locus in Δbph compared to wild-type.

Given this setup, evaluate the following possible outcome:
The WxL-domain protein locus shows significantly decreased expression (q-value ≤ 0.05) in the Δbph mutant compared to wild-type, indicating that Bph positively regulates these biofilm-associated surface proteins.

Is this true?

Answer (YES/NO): YES